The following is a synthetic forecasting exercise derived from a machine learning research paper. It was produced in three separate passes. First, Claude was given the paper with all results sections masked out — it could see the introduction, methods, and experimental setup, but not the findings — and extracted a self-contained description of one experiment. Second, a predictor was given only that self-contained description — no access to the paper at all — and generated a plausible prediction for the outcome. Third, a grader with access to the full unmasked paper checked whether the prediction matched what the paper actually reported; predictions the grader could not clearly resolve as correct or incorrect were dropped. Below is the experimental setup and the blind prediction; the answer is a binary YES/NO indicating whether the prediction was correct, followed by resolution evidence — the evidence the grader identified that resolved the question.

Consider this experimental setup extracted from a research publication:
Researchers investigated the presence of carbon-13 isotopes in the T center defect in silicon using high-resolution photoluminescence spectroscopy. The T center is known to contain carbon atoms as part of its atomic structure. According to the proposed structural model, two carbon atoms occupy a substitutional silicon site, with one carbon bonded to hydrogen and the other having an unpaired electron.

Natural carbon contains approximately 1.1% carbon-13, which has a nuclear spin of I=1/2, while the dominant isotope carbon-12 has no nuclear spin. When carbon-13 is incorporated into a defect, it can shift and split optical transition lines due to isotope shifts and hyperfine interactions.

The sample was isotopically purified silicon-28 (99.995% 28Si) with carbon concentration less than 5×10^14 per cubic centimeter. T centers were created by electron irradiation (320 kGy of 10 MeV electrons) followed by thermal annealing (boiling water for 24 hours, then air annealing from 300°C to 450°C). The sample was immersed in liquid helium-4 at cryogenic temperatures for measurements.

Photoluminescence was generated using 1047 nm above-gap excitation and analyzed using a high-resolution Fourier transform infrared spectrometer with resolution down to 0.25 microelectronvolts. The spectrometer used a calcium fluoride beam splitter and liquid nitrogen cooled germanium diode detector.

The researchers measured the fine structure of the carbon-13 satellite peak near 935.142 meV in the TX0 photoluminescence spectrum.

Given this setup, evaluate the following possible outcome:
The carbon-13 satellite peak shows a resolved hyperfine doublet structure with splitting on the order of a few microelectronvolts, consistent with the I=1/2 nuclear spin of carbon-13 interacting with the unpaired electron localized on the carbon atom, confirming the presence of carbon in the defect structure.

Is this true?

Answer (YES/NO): NO